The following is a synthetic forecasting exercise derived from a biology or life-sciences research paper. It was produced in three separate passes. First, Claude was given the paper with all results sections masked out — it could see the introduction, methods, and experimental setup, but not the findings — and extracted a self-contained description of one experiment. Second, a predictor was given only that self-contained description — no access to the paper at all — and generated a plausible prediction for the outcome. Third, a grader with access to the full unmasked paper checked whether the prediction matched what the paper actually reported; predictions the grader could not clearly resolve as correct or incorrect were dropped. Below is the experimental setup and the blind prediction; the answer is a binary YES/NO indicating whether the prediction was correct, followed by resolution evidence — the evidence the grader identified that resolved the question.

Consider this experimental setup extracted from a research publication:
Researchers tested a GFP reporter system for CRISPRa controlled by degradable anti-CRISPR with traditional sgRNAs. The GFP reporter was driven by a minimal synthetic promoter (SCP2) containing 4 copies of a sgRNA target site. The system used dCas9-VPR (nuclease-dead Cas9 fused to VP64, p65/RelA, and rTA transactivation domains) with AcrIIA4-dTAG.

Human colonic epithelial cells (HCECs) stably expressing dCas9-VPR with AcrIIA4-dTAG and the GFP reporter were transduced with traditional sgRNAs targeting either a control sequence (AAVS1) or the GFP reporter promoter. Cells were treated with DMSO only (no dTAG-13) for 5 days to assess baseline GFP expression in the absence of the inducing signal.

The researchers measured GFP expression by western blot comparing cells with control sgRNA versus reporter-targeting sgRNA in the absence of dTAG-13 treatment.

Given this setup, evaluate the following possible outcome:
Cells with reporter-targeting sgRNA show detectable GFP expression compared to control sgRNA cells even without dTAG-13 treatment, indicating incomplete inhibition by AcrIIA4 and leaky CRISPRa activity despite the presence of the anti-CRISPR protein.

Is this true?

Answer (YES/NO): YES